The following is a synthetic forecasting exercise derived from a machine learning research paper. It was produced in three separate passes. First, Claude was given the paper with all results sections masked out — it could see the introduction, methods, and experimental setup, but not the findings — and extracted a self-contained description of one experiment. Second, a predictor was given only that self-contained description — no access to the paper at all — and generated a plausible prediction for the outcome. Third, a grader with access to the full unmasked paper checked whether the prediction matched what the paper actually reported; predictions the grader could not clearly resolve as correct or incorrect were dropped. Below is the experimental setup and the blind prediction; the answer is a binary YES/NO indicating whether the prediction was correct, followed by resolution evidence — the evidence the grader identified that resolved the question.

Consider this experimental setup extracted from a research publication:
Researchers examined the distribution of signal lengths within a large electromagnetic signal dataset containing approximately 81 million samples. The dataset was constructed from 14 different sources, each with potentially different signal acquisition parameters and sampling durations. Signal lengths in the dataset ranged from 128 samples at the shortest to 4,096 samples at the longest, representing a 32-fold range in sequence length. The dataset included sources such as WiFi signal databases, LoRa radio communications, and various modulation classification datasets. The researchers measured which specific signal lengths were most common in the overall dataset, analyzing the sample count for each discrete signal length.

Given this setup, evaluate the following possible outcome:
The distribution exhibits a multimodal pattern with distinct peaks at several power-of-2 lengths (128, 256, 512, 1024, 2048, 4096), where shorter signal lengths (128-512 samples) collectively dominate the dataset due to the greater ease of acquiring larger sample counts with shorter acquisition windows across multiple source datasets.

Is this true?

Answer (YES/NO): NO